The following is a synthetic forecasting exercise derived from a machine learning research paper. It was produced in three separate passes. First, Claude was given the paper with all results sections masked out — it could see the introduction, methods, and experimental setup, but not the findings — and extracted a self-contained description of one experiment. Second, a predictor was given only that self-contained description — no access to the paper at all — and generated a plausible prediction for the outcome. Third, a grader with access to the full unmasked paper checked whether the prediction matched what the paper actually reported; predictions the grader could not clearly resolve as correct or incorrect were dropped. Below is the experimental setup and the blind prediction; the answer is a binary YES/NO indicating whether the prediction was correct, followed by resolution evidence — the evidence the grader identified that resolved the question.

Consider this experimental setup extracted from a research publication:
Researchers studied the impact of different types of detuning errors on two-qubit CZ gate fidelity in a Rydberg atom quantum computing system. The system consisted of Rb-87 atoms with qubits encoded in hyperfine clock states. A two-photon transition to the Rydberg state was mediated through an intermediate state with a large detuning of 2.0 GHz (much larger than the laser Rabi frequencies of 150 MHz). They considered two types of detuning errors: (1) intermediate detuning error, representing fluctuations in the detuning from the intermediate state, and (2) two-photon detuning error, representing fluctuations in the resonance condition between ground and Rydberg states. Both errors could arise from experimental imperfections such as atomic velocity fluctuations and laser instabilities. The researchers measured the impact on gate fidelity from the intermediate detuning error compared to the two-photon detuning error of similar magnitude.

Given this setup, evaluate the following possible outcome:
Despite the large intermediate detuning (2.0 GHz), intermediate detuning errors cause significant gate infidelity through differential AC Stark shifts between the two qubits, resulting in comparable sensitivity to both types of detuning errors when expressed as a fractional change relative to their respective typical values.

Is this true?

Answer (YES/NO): NO